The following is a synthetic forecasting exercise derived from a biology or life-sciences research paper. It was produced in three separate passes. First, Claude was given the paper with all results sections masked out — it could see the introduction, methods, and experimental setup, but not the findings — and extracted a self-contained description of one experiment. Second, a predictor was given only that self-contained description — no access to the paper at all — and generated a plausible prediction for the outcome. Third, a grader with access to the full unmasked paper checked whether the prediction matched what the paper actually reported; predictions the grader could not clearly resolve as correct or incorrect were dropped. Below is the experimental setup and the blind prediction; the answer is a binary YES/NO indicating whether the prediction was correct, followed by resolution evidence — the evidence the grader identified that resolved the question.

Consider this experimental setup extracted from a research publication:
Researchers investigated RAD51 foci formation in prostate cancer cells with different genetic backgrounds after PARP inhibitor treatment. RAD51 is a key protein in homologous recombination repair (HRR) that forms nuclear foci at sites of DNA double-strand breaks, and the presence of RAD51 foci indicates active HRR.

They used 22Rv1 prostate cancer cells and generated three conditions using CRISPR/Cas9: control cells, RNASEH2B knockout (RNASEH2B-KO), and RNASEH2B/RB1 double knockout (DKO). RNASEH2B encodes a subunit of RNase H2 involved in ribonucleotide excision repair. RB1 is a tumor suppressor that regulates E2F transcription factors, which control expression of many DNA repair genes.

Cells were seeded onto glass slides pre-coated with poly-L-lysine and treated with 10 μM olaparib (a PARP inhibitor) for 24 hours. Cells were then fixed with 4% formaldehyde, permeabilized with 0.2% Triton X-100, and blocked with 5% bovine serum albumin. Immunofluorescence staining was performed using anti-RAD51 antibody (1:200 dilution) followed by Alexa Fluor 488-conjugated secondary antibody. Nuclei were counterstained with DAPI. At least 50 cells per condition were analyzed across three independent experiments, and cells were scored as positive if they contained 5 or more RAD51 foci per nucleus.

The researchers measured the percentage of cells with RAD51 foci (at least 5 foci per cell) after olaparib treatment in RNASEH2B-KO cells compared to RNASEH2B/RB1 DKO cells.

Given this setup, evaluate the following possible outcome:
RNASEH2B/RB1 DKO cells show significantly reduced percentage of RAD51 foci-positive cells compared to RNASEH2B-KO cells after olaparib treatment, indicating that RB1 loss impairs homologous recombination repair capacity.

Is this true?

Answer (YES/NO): NO